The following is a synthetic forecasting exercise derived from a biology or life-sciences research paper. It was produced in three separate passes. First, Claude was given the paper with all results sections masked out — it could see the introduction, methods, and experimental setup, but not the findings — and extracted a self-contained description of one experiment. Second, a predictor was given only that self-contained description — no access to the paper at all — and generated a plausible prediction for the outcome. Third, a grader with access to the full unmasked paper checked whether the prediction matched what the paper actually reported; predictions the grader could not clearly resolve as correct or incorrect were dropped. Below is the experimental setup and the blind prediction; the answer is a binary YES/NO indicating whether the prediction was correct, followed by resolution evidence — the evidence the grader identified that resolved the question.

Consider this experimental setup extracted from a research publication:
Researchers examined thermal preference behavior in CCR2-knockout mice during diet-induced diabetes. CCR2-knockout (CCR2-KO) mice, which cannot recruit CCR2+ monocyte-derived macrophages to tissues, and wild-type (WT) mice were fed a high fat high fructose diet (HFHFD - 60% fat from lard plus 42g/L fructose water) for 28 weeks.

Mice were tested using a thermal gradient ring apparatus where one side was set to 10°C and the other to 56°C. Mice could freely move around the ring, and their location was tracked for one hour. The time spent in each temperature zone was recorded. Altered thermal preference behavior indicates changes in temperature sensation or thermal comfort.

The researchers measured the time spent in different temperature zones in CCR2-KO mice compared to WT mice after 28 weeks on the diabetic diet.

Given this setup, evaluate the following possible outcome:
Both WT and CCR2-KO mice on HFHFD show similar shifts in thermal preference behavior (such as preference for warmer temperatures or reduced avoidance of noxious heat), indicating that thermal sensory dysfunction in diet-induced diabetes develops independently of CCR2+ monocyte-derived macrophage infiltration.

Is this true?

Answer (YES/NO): NO